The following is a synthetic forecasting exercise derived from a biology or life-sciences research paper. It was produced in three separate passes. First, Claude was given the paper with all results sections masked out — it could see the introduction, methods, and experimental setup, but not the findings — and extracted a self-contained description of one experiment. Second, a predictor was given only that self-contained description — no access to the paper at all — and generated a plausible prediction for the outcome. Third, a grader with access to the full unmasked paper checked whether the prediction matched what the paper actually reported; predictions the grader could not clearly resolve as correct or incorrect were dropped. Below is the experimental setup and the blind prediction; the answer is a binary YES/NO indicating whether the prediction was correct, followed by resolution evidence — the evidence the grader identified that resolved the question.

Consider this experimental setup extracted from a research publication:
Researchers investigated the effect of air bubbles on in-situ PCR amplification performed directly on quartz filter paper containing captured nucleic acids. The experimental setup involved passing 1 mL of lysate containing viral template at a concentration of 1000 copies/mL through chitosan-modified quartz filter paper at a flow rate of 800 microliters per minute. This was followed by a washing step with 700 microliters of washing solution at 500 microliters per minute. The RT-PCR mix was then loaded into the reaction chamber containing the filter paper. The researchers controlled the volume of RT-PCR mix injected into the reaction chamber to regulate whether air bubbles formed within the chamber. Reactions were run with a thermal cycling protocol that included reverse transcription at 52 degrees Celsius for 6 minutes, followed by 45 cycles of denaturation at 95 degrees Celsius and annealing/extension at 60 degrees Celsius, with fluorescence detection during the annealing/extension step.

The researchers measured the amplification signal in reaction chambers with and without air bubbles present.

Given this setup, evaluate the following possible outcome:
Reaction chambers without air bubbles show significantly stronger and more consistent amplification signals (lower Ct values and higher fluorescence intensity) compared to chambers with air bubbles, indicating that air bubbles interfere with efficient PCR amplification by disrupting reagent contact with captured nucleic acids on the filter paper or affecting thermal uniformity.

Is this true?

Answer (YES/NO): NO